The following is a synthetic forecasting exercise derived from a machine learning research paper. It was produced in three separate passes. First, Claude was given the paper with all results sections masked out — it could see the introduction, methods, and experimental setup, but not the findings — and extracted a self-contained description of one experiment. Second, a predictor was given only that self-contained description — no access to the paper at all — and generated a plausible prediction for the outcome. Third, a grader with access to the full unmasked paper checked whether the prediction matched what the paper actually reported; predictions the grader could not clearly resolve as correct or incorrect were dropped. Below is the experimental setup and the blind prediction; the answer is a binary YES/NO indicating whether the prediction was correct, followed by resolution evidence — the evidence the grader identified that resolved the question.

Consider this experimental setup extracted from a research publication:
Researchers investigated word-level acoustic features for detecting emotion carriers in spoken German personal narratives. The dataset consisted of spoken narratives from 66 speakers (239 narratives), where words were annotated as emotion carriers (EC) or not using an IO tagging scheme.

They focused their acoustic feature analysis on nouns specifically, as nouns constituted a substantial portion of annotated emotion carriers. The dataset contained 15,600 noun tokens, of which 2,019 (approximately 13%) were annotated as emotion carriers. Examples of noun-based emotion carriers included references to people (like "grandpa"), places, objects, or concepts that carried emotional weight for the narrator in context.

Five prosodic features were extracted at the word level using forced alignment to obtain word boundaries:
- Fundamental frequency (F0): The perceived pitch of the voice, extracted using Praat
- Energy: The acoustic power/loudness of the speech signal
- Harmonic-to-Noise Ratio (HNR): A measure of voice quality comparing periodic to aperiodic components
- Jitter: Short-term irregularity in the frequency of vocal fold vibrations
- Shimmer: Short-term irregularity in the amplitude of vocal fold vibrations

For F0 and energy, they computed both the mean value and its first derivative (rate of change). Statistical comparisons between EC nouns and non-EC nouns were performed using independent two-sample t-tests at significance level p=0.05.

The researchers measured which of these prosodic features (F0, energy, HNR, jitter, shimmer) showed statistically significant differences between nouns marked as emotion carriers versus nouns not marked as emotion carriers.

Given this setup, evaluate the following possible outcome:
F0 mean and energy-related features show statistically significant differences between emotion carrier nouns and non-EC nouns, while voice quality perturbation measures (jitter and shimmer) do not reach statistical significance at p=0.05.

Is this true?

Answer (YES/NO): NO